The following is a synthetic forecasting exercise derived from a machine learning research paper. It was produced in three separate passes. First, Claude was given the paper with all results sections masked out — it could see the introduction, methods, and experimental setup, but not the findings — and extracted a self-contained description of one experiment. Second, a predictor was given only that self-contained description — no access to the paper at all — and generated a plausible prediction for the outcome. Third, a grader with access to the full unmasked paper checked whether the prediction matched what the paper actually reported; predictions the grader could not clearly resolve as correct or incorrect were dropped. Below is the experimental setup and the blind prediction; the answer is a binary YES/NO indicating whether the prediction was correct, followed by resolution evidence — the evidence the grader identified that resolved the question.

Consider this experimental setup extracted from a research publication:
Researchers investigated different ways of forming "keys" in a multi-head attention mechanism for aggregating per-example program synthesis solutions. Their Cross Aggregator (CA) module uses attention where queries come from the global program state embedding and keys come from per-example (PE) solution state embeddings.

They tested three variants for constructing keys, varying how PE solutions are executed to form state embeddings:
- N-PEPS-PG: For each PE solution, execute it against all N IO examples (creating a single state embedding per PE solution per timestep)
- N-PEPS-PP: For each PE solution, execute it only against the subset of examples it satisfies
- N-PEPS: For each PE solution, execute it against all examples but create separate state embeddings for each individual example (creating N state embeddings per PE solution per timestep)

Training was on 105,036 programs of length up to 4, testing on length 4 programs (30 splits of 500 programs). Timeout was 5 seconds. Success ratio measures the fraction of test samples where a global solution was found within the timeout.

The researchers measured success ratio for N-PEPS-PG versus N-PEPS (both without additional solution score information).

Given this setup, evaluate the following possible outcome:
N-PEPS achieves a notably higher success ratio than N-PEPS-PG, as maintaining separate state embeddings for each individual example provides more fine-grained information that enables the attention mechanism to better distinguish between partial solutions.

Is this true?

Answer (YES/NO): YES